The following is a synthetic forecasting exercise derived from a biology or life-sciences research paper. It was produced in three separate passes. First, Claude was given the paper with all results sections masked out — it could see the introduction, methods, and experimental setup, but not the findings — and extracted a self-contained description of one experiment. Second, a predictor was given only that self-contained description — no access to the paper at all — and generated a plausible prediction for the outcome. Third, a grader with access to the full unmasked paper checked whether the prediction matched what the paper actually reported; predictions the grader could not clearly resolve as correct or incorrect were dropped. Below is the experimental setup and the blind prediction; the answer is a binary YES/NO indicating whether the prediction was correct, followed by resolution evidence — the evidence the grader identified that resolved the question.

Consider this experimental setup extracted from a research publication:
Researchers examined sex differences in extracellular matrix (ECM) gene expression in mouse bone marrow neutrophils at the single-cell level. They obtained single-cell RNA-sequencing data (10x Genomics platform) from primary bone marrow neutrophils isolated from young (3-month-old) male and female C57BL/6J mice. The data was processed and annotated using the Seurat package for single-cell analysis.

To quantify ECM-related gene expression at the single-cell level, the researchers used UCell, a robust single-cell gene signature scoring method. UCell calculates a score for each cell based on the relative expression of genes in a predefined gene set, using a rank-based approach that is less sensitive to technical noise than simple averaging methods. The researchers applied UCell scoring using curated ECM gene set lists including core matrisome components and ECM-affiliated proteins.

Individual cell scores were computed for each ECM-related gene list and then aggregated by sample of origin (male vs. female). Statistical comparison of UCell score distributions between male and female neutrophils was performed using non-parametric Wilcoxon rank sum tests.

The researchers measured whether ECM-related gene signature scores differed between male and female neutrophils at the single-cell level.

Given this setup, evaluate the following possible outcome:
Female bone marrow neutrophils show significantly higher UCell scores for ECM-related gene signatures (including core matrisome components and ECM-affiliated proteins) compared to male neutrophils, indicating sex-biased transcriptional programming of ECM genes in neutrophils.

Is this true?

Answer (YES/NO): YES